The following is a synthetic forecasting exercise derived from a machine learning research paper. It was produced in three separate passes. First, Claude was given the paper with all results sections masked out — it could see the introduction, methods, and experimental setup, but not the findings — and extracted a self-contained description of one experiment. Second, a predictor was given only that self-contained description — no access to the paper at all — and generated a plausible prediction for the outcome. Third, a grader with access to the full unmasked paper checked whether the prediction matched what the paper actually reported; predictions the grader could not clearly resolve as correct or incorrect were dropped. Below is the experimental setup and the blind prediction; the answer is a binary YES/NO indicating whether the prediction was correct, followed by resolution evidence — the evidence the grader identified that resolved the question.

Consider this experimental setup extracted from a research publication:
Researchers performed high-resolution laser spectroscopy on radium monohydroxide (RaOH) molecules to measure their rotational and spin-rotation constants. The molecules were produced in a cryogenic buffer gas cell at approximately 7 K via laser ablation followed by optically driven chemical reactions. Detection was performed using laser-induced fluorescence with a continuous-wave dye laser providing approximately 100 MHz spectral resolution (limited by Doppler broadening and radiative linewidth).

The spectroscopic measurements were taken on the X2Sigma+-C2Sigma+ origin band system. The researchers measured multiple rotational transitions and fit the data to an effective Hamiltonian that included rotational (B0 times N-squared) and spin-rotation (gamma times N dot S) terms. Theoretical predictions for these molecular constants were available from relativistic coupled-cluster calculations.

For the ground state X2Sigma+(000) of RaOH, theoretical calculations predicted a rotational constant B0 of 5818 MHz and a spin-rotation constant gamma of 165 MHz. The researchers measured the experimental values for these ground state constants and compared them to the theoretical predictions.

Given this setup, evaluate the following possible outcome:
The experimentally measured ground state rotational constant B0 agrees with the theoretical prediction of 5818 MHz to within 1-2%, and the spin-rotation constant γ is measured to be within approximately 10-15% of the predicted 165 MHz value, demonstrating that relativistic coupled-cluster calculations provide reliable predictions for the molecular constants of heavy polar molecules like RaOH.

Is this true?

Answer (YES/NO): NO